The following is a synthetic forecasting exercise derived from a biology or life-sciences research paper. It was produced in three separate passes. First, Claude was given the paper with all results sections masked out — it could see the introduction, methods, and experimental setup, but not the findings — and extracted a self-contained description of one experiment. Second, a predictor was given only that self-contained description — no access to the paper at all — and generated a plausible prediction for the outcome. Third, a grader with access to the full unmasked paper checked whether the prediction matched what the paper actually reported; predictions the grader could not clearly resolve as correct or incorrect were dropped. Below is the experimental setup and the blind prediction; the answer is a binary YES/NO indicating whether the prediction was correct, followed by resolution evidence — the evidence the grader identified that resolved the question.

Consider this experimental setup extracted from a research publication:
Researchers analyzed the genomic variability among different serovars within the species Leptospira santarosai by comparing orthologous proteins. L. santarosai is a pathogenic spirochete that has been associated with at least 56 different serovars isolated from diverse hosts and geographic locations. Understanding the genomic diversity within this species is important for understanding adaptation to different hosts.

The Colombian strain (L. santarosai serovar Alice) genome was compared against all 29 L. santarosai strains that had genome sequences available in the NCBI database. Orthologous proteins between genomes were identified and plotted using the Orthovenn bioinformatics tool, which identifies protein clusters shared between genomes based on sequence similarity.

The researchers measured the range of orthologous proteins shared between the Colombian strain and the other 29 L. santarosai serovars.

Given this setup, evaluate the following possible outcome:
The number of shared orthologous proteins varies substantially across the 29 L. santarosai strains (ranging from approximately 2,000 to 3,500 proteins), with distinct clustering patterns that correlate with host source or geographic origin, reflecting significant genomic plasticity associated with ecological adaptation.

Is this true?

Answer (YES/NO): NO